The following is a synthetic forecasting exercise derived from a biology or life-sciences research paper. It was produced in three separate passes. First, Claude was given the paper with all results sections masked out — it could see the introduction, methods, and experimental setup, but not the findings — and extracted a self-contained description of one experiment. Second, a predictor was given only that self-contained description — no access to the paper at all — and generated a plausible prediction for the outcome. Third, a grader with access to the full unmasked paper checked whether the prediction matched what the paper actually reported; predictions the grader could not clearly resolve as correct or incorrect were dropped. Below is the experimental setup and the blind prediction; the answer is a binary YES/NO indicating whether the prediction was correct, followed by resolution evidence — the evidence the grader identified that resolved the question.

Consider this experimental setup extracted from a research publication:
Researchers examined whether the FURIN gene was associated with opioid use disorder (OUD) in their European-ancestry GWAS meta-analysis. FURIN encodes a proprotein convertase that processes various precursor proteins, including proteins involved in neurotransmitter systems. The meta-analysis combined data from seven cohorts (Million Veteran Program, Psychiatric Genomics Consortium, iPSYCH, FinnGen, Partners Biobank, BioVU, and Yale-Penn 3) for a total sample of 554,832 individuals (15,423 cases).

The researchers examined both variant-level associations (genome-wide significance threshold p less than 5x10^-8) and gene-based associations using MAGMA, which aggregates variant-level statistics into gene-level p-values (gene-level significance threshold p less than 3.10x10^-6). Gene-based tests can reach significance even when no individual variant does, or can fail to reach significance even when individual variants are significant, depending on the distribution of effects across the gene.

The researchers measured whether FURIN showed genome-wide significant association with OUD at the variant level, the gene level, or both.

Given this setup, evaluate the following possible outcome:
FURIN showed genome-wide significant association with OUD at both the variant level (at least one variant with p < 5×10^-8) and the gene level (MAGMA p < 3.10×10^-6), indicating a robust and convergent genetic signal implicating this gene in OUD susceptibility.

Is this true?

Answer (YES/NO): YES